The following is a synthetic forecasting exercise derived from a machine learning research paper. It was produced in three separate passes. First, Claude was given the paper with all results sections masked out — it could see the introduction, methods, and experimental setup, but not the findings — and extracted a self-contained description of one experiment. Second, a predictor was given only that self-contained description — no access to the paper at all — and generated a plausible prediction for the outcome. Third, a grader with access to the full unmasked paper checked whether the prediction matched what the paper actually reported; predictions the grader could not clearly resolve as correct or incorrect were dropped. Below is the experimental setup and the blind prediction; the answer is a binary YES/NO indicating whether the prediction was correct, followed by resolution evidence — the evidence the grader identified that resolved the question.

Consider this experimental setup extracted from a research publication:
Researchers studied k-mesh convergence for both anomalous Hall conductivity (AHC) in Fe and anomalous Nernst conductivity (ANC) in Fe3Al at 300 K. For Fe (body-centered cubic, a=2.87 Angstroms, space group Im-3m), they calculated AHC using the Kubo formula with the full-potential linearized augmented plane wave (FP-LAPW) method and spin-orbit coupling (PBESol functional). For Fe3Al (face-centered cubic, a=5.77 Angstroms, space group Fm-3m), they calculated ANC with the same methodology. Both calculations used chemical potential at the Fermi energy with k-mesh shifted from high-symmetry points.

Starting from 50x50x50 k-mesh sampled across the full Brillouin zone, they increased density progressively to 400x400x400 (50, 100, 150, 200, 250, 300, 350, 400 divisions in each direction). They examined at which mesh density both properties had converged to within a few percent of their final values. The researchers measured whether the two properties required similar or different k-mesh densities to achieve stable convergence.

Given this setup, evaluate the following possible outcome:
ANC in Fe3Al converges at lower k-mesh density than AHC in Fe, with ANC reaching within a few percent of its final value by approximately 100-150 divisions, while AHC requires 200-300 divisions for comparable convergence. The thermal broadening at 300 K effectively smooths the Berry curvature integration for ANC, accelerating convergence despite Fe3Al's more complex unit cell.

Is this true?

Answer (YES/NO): NO